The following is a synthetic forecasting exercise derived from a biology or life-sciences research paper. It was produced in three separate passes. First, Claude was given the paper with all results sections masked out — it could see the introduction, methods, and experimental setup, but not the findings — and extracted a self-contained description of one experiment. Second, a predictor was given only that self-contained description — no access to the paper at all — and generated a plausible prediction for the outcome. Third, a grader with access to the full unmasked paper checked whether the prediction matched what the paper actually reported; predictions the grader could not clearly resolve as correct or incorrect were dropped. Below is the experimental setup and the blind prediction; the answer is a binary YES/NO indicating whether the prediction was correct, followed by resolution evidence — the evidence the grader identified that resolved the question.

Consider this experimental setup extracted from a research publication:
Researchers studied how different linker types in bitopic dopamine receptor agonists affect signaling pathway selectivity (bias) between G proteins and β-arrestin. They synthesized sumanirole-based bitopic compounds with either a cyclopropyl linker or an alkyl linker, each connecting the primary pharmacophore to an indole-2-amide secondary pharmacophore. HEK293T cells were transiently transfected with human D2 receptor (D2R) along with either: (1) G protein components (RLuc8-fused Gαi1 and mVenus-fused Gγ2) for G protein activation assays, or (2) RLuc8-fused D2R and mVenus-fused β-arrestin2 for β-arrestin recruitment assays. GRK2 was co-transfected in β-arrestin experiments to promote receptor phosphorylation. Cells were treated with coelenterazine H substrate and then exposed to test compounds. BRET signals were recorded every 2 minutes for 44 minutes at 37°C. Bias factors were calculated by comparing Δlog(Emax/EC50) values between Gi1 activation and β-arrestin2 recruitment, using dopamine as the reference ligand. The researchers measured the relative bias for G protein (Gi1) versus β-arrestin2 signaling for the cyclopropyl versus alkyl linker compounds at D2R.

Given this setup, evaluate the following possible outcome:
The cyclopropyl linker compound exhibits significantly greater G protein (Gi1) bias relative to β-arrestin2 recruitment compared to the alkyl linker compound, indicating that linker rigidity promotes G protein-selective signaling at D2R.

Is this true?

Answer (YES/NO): NO